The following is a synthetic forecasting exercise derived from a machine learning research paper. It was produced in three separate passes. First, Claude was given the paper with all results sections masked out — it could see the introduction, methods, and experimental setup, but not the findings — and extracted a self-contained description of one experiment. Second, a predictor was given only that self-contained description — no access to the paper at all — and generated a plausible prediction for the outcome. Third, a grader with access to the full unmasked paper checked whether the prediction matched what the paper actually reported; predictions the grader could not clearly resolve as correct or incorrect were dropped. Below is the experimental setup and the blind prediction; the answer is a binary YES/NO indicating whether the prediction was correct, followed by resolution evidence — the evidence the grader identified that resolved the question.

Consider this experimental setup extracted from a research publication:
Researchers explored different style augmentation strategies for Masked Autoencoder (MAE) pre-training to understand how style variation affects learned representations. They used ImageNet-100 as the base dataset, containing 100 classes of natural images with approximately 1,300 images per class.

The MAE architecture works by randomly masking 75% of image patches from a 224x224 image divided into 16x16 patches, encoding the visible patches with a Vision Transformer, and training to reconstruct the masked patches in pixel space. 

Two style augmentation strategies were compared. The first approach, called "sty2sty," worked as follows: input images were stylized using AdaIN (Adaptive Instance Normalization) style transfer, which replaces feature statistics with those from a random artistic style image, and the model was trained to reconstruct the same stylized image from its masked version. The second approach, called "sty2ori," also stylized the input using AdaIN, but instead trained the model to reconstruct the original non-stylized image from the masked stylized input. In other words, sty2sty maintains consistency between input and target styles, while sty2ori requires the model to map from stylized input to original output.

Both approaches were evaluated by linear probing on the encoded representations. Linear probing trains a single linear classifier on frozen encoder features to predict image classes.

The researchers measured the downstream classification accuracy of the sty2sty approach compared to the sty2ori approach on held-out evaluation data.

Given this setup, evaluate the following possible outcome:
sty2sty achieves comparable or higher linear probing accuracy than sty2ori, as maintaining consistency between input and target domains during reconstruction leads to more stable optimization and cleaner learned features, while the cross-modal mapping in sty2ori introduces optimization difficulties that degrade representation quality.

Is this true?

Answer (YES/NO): NO